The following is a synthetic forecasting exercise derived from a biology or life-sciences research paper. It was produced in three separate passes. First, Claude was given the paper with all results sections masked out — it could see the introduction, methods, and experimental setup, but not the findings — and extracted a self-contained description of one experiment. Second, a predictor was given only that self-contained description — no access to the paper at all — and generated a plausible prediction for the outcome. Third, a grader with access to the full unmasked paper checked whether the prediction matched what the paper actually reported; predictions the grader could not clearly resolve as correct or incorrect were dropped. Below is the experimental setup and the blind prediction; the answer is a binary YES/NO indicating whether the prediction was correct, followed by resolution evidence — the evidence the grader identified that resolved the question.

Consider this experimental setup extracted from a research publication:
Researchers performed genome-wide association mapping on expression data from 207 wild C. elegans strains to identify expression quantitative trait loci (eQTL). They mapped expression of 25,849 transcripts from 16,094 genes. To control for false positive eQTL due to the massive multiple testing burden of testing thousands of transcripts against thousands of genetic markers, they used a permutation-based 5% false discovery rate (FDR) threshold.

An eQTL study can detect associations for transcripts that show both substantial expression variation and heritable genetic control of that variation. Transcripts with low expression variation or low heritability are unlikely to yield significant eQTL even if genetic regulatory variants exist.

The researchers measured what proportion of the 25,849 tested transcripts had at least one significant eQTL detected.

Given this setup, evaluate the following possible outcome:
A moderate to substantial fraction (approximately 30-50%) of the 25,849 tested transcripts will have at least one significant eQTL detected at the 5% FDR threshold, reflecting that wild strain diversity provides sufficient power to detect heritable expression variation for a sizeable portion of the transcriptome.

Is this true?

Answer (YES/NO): NO